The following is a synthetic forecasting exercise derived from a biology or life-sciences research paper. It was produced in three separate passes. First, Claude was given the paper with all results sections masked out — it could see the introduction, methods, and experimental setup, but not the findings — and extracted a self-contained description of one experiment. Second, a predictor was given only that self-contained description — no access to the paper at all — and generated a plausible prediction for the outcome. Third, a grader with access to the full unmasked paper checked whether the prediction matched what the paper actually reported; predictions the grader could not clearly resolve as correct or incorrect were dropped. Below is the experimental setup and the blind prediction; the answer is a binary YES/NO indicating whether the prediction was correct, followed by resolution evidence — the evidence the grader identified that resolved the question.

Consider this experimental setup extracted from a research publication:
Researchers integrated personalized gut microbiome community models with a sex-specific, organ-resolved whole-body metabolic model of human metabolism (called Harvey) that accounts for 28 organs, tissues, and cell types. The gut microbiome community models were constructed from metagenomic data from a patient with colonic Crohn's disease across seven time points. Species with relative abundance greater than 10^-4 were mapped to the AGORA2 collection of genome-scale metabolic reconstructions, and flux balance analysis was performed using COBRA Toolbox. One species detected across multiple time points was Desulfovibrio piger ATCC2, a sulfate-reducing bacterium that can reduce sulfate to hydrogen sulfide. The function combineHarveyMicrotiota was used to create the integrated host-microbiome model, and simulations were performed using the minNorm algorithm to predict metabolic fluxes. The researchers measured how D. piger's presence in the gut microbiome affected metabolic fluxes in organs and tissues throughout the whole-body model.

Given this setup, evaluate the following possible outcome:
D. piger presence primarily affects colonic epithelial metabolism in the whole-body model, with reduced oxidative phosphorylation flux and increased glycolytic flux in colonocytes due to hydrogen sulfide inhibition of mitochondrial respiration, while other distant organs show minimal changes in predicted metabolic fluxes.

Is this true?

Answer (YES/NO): NO